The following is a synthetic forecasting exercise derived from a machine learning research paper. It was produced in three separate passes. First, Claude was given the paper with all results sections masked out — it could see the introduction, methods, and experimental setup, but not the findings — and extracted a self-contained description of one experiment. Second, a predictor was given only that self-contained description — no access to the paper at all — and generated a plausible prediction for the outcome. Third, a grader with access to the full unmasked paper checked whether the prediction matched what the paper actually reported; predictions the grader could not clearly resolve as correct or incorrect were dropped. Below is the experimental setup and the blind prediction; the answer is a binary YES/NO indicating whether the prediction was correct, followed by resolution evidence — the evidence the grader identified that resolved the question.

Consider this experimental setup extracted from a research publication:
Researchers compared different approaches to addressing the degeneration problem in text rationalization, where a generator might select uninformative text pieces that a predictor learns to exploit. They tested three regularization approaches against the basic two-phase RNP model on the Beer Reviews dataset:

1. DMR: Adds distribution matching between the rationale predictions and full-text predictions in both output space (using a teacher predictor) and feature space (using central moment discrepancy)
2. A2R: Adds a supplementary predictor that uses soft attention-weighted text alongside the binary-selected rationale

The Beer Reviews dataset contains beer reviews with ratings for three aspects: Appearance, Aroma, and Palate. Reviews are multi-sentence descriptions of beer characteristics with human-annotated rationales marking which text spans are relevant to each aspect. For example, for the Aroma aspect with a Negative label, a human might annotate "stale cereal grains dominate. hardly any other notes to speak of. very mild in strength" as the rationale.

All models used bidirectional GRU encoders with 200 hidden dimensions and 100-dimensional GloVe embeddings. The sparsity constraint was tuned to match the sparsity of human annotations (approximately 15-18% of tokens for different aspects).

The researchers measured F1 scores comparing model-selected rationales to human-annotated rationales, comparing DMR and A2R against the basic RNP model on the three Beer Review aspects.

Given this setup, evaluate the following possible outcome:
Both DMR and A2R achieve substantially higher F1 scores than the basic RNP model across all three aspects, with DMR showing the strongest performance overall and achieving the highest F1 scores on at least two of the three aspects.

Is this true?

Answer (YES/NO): NO